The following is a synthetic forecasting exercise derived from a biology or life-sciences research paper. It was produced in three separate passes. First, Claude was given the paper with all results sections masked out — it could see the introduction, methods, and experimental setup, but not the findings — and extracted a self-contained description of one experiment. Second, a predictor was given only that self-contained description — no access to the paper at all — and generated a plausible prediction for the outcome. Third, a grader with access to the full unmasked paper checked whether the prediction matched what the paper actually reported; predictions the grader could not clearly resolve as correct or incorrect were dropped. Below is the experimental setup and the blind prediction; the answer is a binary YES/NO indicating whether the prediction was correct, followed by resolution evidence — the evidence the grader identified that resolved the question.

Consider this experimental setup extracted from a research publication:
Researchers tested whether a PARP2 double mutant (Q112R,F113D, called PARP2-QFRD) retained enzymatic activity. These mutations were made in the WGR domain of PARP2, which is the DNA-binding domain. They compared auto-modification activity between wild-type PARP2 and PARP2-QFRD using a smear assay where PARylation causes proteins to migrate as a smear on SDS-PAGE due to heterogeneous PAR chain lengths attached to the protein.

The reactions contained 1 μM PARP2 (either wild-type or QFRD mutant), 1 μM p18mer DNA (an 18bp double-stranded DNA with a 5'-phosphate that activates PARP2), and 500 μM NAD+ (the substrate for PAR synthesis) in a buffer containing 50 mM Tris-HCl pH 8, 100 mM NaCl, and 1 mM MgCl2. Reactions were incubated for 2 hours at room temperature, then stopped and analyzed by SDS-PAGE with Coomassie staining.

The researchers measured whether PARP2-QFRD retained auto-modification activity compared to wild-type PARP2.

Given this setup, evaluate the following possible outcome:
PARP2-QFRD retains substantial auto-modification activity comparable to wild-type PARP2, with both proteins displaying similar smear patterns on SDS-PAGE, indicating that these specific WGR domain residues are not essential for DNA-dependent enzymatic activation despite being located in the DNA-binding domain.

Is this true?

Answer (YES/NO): YES